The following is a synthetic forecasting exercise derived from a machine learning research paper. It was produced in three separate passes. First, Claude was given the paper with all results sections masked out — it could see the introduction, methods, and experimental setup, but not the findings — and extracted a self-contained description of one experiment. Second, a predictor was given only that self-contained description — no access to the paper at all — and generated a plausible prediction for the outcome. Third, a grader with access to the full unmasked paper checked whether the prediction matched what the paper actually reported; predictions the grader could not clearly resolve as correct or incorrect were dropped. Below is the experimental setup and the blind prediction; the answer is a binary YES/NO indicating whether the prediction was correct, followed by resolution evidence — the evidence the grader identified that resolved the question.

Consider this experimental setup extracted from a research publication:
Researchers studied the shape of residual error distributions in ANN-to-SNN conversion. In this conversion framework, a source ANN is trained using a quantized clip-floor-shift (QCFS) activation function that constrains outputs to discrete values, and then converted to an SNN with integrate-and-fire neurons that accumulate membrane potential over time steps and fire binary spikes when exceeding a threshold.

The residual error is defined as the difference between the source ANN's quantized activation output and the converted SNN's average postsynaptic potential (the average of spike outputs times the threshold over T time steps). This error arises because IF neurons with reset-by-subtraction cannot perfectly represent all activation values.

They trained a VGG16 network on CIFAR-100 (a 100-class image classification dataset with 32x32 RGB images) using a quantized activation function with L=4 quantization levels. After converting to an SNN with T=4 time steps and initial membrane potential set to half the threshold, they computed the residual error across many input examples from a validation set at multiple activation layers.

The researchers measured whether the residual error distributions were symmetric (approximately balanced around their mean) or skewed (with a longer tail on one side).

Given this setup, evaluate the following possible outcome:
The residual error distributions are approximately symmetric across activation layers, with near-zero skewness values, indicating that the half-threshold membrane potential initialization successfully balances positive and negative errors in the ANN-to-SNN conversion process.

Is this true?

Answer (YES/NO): YES